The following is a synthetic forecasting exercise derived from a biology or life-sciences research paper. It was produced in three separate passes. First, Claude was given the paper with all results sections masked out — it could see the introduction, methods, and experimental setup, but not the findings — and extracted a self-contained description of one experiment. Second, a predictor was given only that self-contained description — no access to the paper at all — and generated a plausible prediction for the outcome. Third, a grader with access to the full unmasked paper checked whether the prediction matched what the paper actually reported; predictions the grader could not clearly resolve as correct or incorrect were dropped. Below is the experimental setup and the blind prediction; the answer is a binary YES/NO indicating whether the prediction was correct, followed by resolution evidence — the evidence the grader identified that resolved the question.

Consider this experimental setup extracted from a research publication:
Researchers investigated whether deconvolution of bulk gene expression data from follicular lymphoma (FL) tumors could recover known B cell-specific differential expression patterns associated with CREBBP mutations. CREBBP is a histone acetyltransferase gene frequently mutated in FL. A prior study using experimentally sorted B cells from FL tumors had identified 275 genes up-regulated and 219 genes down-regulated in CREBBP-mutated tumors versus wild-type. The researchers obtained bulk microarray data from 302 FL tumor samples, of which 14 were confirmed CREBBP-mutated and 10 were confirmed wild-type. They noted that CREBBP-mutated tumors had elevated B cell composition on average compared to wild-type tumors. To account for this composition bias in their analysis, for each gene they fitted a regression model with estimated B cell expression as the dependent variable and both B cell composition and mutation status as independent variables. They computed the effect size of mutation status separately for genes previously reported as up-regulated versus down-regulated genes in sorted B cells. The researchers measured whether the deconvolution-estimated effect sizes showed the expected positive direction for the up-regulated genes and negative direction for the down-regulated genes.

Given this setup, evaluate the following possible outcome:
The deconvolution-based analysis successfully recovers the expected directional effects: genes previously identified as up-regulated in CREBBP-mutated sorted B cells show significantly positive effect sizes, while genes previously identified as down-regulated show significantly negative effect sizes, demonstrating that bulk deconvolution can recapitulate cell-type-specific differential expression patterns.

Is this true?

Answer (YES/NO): YES